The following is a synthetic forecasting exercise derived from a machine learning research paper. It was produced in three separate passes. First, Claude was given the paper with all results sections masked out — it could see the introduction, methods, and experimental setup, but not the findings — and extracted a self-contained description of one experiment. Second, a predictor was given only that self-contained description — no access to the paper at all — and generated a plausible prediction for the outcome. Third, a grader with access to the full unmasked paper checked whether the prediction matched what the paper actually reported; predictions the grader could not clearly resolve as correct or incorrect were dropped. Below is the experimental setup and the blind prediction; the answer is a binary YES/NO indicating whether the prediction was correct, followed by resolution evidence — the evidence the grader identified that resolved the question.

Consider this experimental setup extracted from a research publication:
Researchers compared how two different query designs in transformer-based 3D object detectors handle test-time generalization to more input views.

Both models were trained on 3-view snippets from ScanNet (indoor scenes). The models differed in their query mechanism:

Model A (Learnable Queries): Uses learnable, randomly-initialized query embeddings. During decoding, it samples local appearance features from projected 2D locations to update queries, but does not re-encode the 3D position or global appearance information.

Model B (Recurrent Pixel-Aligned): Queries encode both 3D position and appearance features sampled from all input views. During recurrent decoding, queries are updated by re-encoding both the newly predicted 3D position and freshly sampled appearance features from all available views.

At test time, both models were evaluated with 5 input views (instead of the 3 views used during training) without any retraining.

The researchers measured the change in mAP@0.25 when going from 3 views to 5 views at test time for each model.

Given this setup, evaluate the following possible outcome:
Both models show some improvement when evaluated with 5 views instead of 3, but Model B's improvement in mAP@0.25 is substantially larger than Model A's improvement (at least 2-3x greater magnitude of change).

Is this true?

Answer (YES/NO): NO